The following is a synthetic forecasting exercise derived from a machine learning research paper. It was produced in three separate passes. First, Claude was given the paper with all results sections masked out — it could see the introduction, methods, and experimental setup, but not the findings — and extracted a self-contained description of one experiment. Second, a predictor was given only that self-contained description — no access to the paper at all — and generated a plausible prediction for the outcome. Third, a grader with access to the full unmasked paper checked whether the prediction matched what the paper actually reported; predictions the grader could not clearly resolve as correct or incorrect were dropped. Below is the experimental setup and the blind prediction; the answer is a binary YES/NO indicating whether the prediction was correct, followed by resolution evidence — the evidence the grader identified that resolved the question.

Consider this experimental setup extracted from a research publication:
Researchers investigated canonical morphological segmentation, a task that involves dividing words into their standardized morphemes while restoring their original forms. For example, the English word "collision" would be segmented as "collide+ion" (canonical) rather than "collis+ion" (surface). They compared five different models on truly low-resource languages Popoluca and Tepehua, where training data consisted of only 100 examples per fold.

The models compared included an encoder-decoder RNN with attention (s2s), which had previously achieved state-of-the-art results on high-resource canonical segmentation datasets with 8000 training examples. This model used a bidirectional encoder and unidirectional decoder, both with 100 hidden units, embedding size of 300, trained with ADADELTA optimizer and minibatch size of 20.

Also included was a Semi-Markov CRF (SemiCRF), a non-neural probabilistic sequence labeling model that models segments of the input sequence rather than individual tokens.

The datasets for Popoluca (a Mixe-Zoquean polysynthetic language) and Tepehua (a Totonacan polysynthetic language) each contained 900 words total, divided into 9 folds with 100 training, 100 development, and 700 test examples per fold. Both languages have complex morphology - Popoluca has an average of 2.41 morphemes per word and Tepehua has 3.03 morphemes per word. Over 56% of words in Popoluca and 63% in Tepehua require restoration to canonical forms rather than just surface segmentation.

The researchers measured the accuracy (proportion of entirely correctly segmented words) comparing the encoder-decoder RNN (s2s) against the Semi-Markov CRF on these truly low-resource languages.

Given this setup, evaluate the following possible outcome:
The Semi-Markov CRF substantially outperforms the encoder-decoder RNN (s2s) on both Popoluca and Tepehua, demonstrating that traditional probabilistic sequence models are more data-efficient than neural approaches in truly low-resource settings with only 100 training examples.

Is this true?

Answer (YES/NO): YES